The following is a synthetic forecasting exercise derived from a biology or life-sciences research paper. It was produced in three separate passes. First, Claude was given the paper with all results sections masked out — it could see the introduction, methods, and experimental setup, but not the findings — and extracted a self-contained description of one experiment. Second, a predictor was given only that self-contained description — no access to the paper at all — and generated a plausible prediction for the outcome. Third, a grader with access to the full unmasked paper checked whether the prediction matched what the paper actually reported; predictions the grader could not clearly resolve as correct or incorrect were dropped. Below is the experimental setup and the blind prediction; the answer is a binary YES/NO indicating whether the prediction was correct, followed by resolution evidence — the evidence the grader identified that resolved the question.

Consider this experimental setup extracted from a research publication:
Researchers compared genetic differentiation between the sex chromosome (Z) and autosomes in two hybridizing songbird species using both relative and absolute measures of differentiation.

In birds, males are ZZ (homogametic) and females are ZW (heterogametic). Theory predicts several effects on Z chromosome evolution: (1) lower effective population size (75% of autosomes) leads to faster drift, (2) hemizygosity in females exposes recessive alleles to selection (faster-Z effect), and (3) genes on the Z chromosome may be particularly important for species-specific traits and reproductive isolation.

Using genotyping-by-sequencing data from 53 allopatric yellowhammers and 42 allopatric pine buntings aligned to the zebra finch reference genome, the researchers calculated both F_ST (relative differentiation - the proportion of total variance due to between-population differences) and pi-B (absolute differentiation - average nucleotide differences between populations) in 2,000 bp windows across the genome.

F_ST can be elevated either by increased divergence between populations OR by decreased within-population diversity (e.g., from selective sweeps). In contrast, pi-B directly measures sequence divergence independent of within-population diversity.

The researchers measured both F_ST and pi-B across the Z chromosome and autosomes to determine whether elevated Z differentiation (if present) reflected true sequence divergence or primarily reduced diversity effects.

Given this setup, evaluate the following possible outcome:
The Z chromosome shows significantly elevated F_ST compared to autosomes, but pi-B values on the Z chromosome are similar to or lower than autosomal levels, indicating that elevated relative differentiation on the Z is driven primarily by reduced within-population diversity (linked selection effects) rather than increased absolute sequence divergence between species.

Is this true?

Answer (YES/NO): YES